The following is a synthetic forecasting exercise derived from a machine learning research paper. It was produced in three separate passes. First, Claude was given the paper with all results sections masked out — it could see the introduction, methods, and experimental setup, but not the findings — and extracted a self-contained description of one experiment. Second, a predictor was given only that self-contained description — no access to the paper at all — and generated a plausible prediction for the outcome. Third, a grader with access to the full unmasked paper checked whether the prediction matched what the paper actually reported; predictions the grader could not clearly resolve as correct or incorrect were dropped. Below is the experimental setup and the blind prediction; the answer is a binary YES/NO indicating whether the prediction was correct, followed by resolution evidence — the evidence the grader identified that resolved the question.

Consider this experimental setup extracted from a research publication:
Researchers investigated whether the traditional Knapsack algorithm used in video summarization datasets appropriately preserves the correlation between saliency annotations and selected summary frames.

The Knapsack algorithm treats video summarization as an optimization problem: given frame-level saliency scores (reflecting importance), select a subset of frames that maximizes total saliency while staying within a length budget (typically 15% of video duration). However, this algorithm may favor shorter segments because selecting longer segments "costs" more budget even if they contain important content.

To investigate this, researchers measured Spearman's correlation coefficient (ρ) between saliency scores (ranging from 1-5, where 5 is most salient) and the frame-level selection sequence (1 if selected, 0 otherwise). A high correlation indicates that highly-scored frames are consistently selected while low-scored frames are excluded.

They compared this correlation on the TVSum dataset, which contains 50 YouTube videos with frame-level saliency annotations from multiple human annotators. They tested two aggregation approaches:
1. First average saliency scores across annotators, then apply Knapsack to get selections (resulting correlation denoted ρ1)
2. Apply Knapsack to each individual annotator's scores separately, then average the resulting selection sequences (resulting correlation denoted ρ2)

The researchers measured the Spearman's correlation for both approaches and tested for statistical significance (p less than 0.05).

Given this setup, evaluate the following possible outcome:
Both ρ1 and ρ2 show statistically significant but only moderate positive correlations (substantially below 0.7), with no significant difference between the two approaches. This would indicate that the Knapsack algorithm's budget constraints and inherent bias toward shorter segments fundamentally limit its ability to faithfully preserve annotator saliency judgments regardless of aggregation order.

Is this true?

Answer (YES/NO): NO